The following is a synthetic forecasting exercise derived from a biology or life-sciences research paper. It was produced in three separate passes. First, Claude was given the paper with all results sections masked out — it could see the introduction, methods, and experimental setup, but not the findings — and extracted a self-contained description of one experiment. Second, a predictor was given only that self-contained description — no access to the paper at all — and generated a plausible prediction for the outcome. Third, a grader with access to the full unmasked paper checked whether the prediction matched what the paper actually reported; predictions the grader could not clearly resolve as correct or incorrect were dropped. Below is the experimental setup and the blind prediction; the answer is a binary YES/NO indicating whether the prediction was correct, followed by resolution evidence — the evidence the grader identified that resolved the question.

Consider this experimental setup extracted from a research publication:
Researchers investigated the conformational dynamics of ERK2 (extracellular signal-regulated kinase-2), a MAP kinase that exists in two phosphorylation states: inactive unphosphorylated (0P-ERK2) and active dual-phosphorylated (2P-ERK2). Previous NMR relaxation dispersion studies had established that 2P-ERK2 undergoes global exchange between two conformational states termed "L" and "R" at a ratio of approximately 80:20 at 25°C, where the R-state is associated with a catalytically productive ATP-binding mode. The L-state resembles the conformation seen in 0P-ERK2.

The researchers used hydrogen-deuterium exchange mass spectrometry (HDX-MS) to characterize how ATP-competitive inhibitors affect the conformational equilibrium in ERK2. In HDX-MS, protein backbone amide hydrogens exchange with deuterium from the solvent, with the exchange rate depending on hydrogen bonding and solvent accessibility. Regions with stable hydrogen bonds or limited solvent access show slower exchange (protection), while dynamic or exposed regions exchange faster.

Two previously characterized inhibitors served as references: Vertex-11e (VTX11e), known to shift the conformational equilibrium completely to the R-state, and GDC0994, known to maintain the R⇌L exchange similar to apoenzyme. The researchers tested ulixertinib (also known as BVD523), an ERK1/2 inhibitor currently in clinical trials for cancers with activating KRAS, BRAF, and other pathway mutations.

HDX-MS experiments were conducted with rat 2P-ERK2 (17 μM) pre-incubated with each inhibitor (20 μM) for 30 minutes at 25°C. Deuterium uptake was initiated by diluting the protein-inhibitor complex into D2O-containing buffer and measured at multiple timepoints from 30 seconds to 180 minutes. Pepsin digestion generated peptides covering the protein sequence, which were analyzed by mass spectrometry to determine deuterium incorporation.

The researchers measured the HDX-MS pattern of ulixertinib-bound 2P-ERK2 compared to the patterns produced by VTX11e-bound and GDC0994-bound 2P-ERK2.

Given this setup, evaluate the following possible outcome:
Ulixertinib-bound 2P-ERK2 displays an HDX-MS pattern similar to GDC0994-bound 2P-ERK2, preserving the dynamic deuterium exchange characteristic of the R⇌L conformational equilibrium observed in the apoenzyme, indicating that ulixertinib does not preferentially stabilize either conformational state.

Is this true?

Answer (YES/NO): NO